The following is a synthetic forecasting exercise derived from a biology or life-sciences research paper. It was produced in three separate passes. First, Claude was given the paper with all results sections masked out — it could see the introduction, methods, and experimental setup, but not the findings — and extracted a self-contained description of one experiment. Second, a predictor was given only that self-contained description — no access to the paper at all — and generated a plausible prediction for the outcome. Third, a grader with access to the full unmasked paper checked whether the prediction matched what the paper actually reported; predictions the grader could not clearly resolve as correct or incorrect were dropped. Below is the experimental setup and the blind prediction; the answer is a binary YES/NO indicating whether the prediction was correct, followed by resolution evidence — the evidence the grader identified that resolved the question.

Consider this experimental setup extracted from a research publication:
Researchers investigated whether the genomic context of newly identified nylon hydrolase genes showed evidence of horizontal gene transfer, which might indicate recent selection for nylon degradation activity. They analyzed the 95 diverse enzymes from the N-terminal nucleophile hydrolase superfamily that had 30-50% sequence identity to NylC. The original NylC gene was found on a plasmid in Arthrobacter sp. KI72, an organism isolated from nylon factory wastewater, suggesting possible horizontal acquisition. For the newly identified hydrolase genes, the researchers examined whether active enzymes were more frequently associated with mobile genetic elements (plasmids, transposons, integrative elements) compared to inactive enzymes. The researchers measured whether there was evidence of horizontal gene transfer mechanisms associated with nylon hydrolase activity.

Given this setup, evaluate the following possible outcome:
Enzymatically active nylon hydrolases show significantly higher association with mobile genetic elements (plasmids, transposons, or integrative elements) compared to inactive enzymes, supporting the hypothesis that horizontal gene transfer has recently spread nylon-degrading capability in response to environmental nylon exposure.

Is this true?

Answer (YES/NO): NO